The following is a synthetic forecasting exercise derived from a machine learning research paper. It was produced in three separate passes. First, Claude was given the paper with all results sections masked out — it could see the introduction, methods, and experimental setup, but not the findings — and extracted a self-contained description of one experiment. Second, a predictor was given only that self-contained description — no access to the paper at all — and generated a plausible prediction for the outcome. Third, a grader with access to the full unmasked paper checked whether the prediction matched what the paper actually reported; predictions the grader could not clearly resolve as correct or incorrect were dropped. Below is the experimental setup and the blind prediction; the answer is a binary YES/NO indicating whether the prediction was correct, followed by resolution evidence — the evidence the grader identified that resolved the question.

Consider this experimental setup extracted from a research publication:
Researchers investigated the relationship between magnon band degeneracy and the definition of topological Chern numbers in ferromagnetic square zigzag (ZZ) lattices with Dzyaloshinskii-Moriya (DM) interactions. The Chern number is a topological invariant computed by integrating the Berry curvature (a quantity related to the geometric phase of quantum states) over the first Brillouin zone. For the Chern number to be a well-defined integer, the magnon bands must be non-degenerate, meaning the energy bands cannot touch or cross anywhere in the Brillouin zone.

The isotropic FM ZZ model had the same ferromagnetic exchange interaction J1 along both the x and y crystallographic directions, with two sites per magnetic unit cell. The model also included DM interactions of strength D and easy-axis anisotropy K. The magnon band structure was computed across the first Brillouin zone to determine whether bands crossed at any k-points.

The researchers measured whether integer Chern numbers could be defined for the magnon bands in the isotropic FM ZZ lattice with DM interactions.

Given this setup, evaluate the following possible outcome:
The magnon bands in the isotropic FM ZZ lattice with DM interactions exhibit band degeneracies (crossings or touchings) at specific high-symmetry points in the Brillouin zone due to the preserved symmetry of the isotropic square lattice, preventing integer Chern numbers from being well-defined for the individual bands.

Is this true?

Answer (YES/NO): NO